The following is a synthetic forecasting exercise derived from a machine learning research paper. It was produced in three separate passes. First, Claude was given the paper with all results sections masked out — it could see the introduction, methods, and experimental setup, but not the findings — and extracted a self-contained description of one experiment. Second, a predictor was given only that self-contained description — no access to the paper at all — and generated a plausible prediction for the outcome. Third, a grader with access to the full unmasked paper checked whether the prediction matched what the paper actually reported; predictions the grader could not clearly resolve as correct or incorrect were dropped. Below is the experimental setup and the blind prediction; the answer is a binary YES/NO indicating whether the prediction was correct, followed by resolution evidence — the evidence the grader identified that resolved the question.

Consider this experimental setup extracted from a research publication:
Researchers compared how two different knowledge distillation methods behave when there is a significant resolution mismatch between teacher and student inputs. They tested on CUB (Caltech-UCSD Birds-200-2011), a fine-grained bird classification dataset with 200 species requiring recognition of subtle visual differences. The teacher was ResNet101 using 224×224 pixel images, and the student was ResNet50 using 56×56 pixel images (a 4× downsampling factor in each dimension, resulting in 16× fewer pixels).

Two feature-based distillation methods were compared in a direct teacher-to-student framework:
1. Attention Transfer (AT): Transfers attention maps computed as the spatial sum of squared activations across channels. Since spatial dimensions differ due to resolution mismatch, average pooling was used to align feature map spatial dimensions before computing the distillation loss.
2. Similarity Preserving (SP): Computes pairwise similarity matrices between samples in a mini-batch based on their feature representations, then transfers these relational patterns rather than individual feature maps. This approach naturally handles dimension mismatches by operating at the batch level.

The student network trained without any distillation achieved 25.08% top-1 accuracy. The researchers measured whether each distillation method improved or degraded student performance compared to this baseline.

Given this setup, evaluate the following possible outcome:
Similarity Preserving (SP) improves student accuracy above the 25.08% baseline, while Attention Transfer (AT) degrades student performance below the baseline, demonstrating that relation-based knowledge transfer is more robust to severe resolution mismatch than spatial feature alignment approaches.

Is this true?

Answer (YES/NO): NO